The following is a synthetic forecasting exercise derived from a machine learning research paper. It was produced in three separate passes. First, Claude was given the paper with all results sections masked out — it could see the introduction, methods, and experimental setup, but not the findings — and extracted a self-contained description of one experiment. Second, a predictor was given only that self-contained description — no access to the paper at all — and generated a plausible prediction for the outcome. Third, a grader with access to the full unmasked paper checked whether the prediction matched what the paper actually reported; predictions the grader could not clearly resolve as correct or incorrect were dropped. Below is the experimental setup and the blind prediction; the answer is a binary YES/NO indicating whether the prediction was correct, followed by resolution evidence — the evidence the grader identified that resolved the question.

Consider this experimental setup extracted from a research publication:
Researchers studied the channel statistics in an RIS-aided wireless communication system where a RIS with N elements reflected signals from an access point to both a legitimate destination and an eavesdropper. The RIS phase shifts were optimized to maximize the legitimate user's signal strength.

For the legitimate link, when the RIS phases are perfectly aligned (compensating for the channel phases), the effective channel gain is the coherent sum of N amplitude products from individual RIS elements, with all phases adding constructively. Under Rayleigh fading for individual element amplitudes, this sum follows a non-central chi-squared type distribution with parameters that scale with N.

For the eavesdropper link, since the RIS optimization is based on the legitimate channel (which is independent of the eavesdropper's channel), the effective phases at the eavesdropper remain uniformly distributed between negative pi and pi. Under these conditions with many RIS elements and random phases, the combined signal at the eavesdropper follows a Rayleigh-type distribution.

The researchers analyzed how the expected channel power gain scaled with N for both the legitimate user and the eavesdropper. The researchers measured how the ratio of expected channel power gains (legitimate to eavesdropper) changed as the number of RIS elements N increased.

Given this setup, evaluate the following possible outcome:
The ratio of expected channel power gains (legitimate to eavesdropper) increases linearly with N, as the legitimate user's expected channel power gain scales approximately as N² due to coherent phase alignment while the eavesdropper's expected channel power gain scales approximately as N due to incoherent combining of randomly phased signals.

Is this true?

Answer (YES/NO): YES